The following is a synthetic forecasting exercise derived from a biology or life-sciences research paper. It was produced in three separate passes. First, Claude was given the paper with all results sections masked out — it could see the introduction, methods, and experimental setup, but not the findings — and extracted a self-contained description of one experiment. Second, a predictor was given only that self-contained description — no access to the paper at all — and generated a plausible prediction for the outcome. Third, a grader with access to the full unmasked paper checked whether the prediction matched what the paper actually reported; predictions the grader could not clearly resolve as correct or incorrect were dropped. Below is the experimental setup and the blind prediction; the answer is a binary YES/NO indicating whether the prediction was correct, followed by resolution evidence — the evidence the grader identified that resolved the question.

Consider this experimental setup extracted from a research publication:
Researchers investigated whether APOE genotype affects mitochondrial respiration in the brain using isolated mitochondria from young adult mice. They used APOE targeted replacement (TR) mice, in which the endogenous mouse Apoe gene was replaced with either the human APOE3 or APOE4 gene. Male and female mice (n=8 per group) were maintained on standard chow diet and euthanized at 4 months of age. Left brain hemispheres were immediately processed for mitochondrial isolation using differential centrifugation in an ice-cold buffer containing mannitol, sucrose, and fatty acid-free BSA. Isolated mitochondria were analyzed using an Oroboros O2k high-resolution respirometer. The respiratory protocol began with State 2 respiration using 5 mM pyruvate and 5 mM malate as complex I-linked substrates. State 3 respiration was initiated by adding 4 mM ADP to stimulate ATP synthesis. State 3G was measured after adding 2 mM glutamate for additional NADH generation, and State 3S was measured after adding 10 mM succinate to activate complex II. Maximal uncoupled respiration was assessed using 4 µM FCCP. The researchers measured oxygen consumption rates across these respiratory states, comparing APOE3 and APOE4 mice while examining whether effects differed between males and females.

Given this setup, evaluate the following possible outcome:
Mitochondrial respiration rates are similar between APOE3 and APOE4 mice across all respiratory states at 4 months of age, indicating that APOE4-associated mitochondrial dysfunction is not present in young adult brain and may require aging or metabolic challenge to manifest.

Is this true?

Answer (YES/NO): NO